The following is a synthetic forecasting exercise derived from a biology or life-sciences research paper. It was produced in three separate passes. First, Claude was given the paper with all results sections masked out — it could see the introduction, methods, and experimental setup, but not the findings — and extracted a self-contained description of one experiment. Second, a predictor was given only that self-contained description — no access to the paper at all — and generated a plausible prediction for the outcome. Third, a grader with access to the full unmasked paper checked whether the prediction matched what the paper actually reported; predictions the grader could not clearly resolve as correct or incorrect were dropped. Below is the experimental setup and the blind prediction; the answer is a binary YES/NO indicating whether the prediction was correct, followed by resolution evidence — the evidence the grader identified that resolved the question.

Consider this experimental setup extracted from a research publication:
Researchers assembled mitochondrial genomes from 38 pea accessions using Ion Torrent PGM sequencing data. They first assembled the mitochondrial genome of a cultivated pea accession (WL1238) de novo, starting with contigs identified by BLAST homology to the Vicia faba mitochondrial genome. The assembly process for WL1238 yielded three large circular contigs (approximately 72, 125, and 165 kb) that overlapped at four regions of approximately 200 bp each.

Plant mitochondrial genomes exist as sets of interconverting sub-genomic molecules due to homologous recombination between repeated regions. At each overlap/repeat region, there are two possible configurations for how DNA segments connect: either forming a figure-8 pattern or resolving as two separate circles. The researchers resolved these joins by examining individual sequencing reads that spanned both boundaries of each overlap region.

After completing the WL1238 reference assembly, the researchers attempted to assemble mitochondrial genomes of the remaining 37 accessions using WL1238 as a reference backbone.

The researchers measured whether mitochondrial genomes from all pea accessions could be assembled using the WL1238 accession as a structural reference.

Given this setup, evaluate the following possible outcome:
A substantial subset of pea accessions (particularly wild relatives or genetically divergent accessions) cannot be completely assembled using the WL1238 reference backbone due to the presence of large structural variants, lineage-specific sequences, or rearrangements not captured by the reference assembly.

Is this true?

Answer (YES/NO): YES